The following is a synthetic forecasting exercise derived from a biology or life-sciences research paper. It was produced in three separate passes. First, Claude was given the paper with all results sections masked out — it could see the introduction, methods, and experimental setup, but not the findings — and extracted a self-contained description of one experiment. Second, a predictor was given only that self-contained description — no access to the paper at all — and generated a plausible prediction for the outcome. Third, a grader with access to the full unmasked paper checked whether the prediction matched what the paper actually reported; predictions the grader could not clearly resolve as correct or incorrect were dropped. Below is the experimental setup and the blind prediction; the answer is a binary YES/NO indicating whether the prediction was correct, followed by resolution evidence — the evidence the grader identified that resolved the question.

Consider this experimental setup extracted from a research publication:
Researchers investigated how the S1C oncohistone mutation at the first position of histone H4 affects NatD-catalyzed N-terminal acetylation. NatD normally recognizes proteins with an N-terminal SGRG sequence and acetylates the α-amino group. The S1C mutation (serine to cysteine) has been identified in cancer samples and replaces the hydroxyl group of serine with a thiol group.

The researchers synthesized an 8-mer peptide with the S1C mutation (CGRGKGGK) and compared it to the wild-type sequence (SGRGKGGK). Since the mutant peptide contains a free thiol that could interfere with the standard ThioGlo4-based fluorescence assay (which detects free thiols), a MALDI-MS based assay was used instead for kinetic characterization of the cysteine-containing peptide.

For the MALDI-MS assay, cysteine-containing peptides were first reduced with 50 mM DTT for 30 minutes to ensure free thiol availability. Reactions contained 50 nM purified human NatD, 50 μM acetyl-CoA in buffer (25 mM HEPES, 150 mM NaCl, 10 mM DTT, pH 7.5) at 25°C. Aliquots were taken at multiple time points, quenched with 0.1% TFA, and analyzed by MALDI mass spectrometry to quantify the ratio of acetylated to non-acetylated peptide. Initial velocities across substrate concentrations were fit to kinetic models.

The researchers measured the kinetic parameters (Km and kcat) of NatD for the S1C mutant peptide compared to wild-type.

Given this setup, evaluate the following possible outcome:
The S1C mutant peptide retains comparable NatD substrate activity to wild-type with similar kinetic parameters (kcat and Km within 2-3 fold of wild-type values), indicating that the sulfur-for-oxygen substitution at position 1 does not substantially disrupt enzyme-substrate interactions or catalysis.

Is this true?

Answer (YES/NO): NO